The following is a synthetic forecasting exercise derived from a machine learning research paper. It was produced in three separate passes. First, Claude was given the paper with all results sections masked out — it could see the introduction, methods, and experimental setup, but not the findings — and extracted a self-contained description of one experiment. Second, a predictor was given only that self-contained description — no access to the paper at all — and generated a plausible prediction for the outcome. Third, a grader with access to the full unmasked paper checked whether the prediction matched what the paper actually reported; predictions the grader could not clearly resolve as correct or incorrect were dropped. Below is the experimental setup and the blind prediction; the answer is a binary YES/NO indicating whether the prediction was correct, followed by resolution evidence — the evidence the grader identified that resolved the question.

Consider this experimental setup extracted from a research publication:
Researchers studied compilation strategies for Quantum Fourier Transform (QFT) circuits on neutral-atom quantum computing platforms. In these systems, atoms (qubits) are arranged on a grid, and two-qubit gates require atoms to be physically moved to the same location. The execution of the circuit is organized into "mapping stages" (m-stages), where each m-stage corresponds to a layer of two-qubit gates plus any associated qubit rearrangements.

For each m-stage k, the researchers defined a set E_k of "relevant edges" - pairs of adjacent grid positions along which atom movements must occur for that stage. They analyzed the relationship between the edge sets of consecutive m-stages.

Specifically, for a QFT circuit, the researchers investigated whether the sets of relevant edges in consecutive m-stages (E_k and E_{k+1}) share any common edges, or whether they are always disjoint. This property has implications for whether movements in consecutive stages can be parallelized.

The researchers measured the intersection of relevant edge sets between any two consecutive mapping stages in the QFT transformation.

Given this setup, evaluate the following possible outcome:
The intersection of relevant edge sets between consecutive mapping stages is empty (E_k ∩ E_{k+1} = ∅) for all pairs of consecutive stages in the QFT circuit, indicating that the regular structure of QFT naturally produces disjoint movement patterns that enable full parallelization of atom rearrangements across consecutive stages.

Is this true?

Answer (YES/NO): YES